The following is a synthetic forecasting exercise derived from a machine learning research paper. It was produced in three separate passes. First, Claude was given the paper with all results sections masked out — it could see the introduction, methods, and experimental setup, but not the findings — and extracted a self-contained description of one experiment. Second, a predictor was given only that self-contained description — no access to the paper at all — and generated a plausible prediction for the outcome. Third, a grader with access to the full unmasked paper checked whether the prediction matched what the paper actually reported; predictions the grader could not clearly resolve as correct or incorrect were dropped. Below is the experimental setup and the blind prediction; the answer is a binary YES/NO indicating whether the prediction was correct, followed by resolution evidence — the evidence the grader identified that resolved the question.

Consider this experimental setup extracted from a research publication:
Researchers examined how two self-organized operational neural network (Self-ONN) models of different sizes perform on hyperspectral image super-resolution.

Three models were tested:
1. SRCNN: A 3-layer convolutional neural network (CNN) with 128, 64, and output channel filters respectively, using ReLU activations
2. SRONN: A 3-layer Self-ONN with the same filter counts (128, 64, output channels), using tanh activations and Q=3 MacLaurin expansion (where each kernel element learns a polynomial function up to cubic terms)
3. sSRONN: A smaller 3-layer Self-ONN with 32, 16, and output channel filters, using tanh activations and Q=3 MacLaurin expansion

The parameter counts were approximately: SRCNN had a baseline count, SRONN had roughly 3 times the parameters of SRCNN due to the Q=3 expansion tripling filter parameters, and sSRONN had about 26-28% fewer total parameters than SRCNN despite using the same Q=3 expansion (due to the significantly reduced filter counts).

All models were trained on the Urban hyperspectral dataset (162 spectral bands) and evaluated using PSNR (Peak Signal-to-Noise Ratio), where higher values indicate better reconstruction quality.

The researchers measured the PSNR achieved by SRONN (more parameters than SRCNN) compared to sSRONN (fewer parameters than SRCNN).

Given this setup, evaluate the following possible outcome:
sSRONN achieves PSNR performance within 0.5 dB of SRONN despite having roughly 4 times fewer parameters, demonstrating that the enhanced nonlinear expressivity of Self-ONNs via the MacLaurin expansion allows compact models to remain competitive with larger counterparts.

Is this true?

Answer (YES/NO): YES